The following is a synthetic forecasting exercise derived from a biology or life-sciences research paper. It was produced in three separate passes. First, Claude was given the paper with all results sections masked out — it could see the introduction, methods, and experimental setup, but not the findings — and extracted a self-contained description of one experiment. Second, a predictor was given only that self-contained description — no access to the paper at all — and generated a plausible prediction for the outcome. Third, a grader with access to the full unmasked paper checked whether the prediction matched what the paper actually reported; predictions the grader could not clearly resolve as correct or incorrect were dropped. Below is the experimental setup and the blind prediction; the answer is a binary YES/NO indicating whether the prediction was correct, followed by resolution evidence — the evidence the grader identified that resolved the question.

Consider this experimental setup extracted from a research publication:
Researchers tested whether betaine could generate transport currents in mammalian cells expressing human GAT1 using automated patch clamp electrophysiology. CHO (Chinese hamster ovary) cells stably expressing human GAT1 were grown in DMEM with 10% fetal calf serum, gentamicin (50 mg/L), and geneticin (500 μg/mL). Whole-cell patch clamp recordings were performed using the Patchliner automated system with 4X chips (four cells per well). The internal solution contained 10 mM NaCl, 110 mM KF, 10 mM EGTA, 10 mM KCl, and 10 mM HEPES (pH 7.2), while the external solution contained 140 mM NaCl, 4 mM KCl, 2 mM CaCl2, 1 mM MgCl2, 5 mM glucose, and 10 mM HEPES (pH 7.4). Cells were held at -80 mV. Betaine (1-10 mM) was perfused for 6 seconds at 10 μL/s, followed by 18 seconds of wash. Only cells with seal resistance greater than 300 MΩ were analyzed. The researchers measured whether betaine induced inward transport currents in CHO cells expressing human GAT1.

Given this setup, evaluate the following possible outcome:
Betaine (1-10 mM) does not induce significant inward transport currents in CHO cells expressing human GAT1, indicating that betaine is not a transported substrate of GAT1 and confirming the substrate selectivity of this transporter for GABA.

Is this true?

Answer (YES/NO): NO